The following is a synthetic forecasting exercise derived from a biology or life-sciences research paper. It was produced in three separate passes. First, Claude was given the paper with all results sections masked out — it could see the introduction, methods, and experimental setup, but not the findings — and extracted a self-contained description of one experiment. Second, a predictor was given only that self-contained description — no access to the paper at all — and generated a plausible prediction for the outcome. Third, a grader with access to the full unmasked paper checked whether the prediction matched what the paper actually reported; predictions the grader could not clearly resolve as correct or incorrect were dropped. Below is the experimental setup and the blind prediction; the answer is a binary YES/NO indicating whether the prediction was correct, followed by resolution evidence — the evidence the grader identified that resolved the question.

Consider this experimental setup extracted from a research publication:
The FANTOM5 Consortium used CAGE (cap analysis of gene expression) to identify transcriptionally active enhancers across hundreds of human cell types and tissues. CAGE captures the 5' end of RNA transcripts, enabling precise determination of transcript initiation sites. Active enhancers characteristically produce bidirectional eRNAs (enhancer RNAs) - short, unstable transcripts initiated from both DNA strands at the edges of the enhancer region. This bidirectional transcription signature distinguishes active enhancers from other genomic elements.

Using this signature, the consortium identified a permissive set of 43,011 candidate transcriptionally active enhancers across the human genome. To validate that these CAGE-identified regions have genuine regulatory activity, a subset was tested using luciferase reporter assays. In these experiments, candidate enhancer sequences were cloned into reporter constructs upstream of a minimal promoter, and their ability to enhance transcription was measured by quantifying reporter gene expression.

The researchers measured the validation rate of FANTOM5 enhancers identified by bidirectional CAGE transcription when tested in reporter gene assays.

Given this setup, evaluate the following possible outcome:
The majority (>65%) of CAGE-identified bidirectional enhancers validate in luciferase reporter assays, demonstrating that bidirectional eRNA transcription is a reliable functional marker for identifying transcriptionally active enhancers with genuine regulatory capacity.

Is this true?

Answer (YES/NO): YES